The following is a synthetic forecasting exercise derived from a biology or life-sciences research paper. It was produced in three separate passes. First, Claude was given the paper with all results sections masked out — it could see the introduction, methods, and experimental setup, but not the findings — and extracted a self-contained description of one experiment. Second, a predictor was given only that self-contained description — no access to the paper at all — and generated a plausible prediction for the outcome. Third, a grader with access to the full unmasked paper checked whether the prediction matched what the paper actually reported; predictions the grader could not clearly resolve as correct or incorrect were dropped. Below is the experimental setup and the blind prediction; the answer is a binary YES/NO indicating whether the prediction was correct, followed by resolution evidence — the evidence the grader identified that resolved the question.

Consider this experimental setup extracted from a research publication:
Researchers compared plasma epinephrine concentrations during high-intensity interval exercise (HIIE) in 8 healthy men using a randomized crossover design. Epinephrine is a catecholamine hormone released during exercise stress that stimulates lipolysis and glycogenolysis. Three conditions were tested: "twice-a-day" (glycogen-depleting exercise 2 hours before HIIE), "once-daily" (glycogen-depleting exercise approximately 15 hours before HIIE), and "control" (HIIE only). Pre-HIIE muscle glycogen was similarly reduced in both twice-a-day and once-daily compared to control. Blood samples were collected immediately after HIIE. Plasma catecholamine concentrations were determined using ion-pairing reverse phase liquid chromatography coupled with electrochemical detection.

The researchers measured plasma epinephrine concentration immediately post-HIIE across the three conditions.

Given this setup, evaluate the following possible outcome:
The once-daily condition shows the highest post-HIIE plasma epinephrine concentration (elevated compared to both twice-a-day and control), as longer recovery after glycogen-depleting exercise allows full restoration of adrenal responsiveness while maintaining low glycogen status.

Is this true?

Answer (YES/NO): NO